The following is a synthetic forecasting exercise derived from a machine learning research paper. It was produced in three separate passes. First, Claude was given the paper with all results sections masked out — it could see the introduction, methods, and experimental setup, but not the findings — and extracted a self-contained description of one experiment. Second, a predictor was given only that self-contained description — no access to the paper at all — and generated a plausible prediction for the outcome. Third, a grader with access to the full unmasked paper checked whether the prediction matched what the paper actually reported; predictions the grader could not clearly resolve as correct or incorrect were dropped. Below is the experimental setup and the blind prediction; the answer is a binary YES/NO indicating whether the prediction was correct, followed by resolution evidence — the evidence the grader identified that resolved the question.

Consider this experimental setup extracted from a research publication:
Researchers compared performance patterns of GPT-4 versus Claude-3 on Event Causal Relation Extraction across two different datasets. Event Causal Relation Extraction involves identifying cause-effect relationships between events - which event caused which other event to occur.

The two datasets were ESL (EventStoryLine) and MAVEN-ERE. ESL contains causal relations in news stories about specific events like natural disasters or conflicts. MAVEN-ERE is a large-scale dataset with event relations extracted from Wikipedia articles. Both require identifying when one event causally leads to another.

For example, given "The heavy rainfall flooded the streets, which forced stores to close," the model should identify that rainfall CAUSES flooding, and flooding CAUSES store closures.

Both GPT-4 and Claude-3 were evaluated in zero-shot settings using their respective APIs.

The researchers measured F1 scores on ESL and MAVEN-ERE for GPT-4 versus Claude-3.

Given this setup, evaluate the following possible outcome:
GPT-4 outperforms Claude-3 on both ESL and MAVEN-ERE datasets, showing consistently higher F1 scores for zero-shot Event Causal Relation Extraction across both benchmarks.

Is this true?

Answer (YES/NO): YES